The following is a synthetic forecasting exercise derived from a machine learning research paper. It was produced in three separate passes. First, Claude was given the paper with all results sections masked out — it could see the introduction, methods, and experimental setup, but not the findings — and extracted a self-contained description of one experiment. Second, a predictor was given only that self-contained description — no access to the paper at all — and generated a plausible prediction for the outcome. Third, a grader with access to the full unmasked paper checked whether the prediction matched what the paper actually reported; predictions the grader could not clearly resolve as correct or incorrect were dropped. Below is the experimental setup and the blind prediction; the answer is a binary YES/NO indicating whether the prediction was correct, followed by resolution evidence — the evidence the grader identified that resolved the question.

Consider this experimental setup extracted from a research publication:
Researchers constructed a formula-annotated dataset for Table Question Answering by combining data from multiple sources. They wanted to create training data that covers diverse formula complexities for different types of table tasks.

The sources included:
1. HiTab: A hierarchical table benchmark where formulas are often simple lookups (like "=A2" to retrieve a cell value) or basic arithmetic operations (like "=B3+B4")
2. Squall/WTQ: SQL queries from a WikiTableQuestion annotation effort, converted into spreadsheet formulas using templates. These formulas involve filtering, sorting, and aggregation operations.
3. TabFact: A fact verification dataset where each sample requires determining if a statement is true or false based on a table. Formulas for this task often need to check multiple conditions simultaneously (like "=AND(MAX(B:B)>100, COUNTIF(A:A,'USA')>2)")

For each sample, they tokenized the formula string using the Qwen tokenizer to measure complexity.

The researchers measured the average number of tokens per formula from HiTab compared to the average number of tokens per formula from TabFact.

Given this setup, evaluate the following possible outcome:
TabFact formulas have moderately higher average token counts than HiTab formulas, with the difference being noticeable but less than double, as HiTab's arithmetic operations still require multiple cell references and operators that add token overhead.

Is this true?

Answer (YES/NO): NO